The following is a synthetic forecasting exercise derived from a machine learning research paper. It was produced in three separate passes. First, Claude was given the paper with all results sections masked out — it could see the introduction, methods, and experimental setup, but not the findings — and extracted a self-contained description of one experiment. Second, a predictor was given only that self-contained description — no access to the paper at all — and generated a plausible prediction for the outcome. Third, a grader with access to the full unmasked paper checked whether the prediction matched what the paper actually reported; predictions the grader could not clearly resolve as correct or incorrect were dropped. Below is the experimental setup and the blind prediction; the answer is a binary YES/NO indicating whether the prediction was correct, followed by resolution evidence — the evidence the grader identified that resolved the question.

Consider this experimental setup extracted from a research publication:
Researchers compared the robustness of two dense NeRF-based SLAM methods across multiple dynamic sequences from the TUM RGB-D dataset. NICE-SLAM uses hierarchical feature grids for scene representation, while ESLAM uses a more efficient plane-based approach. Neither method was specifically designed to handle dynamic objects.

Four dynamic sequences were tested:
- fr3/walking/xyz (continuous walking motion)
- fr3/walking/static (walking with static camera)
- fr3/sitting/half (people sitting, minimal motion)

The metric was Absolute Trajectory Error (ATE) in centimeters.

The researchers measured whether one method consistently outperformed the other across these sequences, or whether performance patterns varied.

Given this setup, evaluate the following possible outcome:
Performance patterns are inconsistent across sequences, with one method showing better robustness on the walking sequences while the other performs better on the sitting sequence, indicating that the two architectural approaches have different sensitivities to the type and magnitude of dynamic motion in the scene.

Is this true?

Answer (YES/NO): NO